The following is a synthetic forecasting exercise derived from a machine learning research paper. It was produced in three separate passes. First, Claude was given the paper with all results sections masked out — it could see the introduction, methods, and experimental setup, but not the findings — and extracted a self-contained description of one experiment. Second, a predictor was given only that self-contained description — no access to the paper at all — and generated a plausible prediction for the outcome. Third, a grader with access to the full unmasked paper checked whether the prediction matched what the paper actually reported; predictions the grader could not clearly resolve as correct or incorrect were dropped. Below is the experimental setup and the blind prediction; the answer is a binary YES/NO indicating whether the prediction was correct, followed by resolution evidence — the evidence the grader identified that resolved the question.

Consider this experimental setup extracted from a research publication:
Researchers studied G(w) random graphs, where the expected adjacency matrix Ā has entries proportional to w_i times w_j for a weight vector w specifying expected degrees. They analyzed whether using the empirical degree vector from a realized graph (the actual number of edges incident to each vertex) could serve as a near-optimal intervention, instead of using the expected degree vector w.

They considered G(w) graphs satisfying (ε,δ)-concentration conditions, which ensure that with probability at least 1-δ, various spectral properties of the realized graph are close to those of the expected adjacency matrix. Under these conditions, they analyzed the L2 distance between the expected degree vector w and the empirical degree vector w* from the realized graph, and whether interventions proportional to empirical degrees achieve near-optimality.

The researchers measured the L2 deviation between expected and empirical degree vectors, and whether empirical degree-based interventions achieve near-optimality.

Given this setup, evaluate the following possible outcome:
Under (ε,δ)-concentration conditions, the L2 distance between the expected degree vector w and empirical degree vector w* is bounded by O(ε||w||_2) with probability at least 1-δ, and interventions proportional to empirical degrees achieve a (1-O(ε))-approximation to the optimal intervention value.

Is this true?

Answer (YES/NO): NO